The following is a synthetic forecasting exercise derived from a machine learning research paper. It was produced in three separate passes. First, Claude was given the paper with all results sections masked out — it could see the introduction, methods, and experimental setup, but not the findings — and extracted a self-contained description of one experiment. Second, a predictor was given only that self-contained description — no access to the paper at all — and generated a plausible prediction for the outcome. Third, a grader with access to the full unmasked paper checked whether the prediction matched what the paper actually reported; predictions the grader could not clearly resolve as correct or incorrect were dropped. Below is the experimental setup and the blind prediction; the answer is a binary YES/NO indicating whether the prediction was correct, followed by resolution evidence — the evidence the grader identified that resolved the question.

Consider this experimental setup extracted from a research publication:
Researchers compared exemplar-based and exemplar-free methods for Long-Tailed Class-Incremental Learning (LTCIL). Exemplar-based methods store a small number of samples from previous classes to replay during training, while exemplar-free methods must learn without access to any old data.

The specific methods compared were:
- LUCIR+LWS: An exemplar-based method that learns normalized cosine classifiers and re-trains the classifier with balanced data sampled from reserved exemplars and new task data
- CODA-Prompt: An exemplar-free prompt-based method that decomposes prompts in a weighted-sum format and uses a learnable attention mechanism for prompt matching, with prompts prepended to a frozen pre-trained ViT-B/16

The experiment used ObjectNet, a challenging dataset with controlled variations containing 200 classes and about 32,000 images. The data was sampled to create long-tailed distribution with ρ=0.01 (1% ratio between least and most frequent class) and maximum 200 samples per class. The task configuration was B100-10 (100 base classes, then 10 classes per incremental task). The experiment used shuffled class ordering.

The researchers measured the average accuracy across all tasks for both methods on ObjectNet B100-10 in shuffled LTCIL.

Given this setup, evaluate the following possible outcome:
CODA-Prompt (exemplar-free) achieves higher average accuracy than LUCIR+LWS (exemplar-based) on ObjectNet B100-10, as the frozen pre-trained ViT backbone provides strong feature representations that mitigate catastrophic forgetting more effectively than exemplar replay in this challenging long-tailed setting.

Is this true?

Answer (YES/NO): YES